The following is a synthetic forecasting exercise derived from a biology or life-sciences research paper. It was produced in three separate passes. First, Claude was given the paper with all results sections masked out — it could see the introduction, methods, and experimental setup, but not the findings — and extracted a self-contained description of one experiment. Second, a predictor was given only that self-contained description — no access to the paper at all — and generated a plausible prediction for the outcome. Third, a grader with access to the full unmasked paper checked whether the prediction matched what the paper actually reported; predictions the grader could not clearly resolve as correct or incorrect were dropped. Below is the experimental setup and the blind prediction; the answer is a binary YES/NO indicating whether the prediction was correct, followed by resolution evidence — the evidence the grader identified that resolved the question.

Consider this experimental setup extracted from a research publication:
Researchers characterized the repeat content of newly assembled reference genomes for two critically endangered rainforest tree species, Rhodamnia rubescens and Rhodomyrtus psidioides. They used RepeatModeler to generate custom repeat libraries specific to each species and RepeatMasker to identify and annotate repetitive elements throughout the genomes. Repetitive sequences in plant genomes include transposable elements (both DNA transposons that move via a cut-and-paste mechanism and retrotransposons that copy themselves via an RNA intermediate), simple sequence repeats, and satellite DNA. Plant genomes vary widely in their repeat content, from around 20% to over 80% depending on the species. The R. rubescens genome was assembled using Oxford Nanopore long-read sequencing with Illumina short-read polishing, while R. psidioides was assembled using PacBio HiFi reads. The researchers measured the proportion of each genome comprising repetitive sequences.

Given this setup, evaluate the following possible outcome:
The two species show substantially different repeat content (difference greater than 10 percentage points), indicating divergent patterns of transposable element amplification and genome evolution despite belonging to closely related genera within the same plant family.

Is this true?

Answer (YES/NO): YES